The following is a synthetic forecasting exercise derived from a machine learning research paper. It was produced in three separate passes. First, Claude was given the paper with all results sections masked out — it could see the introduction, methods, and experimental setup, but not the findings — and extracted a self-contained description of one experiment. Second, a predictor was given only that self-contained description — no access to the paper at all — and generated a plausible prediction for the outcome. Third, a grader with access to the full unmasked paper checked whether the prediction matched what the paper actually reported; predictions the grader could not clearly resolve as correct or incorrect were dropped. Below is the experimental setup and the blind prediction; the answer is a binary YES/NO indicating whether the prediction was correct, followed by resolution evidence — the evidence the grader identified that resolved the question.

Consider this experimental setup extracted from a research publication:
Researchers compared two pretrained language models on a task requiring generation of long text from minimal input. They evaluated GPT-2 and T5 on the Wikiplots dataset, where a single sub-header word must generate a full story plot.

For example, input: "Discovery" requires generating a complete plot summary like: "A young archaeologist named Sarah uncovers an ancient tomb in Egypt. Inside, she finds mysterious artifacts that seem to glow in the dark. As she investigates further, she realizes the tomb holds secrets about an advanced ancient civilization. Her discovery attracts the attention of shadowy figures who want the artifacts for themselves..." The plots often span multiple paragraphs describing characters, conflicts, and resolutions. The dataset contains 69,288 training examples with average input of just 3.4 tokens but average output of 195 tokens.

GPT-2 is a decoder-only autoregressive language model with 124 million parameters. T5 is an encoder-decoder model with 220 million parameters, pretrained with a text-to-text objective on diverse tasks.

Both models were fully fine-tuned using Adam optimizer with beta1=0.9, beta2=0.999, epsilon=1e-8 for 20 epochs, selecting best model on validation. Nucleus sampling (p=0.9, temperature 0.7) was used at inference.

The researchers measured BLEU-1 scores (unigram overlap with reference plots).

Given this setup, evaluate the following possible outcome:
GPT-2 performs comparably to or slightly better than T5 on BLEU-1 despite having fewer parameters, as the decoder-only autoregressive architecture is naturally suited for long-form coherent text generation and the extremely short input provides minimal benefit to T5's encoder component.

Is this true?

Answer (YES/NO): NO